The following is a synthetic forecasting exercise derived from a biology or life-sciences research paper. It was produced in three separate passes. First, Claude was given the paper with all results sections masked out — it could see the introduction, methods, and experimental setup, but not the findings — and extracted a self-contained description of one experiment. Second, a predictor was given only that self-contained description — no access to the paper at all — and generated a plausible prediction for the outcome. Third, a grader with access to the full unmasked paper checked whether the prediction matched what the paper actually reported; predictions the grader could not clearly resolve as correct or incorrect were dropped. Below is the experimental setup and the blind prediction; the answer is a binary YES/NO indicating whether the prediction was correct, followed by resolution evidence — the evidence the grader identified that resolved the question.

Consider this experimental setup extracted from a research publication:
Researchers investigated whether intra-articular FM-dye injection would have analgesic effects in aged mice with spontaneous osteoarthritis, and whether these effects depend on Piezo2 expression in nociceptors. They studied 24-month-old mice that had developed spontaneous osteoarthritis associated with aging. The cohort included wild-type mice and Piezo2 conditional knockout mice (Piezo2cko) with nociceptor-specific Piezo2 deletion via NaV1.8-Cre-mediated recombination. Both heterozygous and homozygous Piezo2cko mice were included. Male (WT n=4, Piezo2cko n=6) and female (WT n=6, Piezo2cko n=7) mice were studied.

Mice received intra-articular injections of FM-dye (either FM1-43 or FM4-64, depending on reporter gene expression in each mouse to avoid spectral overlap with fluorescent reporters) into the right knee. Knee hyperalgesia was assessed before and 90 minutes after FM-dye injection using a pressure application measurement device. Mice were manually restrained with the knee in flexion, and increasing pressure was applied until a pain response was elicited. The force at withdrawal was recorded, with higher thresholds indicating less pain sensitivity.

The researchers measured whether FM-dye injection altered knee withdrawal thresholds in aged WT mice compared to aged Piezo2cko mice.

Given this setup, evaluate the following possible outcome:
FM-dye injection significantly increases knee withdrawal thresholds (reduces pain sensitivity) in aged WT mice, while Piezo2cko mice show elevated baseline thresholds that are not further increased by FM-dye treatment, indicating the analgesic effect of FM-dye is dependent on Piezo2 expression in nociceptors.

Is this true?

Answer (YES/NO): YES